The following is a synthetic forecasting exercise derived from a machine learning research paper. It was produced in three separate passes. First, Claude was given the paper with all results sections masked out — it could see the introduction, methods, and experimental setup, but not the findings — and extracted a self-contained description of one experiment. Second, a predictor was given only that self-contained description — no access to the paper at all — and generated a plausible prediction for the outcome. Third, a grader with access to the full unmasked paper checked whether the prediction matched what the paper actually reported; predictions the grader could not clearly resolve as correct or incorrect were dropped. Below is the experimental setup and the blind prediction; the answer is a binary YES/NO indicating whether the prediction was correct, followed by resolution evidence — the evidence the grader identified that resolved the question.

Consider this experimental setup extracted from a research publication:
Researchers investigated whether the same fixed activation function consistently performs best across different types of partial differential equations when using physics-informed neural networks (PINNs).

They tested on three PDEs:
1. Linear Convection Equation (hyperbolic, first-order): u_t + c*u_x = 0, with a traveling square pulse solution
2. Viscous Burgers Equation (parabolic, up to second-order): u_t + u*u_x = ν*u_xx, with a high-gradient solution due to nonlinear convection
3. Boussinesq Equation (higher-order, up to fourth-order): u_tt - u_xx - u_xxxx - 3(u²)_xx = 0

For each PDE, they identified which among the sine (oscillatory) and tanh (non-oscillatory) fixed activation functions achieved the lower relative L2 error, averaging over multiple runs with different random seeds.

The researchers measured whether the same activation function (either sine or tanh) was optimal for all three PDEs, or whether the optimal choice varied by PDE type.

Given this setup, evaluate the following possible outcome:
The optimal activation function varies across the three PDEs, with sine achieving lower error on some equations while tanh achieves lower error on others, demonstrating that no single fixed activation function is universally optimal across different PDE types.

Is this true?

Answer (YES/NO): YES